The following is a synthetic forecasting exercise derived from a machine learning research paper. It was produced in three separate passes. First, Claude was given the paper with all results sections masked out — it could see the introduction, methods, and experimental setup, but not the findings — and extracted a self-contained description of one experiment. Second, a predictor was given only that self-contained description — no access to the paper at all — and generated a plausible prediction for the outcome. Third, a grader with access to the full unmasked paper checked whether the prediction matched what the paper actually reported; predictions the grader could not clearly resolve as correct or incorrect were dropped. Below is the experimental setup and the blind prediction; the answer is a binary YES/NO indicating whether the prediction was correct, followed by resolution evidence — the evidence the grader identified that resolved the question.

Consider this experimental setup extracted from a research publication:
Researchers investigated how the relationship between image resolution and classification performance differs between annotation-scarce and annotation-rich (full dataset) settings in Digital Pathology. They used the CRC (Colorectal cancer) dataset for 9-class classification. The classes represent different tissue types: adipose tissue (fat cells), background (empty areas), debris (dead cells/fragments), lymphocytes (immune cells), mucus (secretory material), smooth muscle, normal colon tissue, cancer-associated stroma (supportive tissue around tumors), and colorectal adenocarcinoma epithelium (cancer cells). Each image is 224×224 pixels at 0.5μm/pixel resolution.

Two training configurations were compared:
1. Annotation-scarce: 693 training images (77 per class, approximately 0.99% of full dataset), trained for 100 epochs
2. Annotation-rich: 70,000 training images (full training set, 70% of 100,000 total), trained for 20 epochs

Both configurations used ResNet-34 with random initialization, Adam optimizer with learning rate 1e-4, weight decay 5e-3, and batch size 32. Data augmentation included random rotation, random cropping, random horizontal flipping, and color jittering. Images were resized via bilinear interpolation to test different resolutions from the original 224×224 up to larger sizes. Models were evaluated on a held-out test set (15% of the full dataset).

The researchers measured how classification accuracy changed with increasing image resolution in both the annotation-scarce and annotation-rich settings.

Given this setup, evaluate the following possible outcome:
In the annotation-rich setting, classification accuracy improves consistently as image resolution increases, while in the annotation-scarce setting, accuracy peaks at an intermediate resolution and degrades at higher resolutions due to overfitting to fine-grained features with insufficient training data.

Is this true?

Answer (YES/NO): NO